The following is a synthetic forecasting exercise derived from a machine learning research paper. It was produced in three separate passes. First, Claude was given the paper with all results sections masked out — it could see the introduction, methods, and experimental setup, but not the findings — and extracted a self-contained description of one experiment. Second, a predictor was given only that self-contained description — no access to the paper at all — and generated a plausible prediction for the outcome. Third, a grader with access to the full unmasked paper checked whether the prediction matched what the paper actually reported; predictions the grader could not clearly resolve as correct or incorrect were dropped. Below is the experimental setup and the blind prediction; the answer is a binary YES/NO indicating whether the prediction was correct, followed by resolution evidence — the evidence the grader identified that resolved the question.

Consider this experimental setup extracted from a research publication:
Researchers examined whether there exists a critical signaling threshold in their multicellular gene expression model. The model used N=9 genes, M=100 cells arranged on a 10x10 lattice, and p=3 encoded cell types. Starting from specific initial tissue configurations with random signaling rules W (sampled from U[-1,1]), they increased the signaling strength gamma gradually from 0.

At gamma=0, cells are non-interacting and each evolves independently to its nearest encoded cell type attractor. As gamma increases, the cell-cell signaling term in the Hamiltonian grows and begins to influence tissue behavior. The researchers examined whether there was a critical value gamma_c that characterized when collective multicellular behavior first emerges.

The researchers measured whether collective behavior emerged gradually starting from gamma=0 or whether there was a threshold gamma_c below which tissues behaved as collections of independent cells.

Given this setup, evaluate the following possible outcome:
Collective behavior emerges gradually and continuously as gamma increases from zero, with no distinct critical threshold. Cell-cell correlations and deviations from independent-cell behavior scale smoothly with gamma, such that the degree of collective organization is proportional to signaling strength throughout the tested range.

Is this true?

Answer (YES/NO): NO